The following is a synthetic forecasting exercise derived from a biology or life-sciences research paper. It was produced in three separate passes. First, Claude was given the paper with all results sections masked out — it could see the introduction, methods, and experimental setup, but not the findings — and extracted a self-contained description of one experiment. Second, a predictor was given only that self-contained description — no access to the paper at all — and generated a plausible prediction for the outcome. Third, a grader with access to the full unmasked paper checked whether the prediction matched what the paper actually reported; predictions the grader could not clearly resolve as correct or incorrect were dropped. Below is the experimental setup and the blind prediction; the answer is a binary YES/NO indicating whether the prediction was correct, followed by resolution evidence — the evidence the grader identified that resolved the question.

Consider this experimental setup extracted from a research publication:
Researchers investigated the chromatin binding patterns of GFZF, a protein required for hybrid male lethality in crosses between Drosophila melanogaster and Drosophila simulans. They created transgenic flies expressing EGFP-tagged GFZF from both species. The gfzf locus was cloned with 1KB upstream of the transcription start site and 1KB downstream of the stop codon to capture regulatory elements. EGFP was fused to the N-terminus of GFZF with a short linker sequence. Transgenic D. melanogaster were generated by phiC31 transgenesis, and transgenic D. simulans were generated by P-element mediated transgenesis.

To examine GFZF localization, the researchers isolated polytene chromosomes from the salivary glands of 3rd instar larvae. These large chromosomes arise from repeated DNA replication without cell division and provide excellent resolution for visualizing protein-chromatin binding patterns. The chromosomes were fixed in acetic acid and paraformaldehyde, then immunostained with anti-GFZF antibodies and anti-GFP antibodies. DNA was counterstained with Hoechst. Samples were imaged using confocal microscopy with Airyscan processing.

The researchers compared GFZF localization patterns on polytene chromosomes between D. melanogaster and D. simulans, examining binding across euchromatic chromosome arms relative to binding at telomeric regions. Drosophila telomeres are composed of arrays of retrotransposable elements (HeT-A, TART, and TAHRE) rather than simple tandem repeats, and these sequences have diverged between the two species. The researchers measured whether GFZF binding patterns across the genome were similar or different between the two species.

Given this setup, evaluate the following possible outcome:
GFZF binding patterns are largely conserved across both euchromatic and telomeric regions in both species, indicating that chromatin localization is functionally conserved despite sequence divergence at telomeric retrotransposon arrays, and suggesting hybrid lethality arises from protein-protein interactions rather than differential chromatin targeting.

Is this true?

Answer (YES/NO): NO